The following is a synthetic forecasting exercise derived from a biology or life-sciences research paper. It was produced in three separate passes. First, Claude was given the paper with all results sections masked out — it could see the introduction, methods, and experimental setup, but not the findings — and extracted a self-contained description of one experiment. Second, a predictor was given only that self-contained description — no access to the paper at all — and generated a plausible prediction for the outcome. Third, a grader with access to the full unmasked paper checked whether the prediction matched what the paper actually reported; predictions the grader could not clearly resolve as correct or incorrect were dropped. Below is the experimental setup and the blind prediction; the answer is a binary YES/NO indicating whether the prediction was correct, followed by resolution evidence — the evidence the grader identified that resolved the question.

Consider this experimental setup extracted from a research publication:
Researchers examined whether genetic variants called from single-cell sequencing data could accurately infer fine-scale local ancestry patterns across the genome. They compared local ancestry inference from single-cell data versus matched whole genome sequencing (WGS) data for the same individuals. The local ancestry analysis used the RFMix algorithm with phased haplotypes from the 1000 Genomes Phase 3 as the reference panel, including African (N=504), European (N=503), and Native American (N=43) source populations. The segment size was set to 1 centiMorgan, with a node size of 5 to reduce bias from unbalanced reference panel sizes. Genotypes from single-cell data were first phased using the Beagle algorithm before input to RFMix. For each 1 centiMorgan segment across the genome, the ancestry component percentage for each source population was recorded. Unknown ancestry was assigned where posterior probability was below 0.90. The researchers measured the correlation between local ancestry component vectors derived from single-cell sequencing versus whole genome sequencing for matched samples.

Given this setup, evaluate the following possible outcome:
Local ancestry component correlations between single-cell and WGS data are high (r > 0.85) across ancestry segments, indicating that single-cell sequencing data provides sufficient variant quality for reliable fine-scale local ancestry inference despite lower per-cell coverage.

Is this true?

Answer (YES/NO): YES